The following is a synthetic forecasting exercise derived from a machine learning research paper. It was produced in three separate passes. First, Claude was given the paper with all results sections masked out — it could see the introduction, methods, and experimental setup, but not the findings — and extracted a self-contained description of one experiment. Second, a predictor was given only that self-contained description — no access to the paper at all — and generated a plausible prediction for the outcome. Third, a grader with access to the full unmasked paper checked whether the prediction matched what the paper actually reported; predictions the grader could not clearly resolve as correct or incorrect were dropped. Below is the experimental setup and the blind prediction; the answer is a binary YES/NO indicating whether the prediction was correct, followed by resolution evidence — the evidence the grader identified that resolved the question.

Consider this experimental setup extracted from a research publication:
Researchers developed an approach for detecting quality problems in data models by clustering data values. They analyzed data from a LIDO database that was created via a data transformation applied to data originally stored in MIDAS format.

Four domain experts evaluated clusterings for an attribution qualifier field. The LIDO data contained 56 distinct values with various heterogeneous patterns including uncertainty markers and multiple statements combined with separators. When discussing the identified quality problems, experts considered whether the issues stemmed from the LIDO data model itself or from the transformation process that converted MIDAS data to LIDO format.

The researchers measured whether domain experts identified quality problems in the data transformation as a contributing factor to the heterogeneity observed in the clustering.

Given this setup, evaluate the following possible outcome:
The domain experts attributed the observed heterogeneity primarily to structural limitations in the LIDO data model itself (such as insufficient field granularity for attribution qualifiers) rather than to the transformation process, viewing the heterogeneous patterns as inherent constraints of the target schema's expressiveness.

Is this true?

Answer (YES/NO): NO